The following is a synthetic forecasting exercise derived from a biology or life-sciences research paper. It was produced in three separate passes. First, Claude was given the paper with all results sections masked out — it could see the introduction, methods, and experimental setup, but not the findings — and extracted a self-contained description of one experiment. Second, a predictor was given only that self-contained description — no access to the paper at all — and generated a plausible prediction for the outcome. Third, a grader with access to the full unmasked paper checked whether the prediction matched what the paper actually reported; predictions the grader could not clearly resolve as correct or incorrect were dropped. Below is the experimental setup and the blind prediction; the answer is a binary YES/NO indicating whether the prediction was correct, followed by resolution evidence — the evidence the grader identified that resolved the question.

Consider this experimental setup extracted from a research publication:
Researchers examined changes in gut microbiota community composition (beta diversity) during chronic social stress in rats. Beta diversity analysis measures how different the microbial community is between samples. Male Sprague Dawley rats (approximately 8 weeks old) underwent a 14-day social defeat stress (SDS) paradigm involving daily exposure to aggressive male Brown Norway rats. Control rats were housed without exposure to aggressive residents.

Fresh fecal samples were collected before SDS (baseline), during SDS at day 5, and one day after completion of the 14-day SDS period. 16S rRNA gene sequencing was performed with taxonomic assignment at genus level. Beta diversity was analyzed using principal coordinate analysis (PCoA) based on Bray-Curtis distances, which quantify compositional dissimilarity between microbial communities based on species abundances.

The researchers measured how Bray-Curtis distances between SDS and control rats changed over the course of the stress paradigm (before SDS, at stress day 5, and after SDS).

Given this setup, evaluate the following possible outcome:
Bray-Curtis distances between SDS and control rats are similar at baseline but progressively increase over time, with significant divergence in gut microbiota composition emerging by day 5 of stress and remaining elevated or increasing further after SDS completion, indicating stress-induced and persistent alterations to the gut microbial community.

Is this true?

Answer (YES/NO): NO